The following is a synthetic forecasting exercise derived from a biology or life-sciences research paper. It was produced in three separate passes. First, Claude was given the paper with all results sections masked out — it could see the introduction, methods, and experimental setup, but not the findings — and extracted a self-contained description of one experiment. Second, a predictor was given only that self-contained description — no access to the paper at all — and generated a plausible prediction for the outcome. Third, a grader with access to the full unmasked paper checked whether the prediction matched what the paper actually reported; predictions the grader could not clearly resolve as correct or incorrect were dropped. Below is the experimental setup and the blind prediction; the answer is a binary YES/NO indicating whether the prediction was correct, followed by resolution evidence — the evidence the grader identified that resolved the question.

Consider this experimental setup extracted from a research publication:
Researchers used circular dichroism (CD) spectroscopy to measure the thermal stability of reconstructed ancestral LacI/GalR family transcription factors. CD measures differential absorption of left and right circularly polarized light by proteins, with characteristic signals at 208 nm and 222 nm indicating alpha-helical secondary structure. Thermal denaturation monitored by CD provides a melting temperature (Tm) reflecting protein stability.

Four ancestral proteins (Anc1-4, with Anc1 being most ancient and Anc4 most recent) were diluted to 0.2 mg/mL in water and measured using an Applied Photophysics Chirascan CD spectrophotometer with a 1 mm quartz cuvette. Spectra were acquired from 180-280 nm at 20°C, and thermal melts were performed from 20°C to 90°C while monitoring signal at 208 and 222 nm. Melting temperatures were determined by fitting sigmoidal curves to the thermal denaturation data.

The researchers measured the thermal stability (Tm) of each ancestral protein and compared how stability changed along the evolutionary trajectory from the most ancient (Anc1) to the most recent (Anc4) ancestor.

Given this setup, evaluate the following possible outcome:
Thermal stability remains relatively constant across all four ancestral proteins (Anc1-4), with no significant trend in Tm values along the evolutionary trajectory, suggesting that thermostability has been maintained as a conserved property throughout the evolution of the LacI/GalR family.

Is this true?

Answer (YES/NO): NO